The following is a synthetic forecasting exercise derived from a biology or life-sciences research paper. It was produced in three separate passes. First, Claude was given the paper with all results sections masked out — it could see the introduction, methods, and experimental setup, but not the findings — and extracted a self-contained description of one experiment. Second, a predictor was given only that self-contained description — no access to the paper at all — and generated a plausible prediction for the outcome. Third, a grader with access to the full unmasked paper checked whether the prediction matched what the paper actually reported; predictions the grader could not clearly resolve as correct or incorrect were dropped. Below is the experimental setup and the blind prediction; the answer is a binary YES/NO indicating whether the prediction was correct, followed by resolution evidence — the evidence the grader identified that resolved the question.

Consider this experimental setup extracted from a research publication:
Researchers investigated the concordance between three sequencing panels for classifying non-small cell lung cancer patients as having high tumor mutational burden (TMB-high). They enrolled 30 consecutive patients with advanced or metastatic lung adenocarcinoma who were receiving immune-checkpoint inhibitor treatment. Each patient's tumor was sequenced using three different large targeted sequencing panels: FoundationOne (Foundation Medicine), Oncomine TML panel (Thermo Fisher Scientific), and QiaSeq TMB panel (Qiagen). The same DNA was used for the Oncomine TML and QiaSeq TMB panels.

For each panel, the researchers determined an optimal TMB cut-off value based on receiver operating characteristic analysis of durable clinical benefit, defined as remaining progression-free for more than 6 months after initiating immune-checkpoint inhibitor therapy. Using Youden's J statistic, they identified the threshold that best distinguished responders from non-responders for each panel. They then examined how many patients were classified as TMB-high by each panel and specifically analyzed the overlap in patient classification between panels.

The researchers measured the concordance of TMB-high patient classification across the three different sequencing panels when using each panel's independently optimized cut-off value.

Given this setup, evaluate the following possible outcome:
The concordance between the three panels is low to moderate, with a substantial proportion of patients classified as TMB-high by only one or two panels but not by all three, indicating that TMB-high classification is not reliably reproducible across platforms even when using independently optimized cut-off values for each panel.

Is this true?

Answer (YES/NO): YES